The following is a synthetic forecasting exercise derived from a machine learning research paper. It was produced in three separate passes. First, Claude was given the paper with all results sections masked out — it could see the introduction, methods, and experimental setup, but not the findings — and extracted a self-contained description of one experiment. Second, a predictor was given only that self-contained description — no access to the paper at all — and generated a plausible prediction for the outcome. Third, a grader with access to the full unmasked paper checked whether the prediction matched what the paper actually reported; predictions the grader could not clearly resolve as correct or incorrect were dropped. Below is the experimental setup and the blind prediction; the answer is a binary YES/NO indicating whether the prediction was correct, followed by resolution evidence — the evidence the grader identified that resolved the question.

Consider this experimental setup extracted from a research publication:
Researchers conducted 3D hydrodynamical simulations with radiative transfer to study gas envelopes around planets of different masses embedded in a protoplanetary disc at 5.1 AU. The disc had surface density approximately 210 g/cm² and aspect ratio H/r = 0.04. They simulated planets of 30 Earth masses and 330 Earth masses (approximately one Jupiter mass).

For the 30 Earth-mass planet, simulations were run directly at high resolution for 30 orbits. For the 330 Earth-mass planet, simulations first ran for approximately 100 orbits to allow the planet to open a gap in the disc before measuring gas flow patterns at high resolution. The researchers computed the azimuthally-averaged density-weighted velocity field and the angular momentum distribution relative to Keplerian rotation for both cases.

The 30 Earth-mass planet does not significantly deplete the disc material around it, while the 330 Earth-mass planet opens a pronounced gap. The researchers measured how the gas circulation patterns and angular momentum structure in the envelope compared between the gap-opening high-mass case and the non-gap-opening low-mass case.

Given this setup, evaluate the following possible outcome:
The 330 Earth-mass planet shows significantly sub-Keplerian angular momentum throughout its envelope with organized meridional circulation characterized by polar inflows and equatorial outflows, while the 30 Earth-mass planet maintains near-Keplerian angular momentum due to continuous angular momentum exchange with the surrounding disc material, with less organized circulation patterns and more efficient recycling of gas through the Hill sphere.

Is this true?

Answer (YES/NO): NO